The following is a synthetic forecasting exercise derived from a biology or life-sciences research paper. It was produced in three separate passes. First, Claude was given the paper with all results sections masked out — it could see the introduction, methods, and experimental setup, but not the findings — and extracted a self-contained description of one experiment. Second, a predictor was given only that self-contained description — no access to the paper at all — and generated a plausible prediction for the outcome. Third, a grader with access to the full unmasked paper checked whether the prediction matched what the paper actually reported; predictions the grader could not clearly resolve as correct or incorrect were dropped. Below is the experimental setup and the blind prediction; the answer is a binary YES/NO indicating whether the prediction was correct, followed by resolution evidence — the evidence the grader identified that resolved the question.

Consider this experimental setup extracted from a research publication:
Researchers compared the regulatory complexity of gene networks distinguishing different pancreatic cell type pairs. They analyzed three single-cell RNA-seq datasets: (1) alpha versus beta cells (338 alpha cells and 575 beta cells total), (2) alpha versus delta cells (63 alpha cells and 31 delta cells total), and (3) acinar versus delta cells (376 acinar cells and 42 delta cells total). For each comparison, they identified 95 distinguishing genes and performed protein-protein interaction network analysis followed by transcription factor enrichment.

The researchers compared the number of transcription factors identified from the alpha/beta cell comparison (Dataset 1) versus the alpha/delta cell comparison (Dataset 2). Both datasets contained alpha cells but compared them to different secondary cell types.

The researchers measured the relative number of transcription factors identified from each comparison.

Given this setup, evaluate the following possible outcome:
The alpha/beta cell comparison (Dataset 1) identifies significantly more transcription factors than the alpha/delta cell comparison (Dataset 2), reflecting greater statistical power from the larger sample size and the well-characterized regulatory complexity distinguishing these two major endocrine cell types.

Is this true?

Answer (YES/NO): NO